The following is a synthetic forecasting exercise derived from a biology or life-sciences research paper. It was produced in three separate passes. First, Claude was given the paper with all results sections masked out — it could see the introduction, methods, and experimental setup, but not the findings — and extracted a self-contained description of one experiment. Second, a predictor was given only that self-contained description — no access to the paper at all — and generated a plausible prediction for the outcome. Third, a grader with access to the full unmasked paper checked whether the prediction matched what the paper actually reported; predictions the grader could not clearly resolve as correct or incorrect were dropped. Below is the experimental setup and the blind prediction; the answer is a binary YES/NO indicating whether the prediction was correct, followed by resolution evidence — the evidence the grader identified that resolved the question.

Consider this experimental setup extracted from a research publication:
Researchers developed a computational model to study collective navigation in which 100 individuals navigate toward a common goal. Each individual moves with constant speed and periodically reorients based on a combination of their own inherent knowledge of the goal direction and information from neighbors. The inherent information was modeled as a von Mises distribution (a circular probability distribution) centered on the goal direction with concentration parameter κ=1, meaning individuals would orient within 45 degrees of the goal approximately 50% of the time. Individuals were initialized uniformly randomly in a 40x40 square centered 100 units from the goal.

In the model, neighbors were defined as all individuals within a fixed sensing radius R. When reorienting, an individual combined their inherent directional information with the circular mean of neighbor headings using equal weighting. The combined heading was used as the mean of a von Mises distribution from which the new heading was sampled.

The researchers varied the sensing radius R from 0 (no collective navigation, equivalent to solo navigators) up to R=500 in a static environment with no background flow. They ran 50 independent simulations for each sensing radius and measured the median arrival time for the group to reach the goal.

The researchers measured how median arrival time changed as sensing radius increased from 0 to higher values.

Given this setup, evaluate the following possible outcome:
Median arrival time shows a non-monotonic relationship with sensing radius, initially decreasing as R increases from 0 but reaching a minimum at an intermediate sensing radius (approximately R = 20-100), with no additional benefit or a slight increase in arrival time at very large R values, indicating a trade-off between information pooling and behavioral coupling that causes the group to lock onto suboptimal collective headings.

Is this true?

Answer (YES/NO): NO